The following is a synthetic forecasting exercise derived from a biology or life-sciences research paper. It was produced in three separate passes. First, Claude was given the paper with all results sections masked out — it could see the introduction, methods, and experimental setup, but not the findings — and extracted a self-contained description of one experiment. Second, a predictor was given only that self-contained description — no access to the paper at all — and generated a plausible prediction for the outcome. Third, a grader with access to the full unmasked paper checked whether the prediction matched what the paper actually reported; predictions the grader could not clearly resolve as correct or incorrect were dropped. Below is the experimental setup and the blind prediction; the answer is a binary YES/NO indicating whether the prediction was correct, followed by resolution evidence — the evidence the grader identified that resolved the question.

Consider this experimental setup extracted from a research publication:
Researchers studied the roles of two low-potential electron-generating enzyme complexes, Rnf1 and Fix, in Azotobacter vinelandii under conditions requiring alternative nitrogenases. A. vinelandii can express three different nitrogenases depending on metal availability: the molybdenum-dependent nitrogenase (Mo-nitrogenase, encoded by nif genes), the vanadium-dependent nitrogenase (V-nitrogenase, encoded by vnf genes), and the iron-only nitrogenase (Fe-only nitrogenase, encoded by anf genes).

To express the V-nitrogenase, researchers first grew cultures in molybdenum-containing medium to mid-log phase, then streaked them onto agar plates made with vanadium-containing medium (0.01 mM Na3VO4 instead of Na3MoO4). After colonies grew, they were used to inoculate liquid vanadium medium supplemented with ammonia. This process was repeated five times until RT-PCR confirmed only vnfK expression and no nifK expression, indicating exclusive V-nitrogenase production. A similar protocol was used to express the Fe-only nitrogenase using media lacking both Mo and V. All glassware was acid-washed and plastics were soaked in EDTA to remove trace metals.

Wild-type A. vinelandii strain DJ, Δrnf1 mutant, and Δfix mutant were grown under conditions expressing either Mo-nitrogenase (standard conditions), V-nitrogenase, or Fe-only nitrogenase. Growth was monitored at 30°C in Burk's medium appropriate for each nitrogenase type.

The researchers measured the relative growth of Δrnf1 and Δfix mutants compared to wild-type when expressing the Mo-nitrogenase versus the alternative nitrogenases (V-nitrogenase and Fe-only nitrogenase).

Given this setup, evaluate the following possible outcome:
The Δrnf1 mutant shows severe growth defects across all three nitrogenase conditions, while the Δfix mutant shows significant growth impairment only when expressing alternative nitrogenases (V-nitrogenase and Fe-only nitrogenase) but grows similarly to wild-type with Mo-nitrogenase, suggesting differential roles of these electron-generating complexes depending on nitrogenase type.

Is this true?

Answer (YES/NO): NO